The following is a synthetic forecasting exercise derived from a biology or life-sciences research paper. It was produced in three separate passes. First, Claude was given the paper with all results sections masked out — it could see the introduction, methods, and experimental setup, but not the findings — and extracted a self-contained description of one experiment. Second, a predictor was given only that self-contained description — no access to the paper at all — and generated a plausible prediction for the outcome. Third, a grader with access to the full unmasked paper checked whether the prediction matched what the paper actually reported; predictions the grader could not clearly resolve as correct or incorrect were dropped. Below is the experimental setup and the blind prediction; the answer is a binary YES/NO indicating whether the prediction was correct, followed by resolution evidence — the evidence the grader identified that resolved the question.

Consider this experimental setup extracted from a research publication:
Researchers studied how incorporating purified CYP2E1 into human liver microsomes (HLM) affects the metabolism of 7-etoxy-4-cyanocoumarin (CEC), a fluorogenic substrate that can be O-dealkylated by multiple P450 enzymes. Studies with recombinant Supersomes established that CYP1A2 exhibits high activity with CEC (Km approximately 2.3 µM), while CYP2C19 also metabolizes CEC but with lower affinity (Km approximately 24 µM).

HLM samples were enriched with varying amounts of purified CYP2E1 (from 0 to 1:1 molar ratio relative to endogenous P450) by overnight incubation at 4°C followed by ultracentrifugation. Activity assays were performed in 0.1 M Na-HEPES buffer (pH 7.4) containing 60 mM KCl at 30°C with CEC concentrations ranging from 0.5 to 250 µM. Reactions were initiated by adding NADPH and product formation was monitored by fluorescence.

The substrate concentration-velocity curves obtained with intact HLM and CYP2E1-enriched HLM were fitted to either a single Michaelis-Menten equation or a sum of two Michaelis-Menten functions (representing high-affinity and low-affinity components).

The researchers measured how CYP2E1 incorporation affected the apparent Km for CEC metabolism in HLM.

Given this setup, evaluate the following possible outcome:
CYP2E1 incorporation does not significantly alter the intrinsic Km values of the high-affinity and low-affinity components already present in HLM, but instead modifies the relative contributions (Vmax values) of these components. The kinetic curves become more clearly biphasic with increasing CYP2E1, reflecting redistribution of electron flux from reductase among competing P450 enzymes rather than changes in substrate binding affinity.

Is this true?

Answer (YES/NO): NO